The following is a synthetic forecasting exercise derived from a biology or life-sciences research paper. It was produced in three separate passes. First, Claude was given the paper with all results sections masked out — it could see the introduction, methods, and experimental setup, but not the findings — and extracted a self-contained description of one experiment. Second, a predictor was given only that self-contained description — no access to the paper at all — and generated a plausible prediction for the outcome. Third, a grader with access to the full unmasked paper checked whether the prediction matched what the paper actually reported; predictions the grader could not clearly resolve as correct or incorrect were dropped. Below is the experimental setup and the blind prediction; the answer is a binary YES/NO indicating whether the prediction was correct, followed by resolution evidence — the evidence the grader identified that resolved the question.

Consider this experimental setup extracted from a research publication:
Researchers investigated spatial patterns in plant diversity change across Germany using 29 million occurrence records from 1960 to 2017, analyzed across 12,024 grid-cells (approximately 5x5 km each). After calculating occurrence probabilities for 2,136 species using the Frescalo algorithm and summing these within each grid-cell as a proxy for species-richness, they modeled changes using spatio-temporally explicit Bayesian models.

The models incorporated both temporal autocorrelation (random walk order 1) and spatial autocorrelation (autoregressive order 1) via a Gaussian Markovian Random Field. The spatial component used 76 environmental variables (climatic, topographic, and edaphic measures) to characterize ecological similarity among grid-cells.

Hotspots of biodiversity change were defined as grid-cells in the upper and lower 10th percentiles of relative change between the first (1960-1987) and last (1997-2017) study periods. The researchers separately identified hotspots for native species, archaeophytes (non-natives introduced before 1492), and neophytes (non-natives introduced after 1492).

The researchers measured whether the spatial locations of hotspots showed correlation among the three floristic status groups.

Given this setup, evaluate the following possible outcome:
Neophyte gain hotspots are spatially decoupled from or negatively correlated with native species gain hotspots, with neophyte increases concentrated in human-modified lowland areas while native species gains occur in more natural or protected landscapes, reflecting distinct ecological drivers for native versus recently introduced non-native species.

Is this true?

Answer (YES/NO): NO